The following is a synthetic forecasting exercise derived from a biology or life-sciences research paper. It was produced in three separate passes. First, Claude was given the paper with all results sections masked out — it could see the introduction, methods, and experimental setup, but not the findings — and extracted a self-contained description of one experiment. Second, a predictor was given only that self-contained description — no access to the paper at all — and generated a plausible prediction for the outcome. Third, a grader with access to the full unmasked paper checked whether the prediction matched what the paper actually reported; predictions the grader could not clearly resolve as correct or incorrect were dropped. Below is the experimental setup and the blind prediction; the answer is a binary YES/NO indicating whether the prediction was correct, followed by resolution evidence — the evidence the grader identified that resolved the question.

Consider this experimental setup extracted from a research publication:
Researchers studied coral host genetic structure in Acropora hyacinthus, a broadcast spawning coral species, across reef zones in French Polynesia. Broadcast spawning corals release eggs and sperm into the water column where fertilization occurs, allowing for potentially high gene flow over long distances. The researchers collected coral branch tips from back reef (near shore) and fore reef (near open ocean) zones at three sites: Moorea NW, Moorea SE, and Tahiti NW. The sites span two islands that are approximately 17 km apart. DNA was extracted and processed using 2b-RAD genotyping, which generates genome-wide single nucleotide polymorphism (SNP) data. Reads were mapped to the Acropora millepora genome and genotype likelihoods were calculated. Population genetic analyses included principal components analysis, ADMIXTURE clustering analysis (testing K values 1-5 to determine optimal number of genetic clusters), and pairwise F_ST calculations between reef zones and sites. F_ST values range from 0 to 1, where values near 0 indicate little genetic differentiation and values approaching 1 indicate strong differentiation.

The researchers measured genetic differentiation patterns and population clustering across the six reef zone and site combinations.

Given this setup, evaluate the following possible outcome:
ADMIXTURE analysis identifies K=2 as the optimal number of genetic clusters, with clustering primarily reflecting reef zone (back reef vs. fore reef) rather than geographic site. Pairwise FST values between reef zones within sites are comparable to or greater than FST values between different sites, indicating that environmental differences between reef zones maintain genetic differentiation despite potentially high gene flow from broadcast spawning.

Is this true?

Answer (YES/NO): NO